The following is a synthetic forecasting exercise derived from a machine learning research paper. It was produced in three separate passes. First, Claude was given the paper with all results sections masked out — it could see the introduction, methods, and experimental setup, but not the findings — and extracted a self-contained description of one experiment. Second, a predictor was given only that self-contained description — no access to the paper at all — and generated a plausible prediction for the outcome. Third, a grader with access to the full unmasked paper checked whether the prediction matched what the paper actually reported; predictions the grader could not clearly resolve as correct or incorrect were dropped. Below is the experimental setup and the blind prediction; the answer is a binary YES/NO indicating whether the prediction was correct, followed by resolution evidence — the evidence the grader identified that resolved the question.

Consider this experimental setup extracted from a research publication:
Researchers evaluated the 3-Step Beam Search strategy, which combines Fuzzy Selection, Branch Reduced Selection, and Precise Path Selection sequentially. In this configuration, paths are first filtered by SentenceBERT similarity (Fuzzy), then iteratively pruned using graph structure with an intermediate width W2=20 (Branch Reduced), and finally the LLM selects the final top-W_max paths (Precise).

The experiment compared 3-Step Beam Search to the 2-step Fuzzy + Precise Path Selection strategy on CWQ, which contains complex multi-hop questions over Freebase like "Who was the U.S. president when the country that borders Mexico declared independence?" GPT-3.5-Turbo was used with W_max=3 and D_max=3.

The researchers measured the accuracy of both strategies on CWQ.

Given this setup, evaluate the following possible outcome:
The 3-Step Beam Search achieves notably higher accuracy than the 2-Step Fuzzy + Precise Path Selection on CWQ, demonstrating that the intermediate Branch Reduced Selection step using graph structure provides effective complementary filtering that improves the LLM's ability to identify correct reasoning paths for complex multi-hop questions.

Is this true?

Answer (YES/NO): NO